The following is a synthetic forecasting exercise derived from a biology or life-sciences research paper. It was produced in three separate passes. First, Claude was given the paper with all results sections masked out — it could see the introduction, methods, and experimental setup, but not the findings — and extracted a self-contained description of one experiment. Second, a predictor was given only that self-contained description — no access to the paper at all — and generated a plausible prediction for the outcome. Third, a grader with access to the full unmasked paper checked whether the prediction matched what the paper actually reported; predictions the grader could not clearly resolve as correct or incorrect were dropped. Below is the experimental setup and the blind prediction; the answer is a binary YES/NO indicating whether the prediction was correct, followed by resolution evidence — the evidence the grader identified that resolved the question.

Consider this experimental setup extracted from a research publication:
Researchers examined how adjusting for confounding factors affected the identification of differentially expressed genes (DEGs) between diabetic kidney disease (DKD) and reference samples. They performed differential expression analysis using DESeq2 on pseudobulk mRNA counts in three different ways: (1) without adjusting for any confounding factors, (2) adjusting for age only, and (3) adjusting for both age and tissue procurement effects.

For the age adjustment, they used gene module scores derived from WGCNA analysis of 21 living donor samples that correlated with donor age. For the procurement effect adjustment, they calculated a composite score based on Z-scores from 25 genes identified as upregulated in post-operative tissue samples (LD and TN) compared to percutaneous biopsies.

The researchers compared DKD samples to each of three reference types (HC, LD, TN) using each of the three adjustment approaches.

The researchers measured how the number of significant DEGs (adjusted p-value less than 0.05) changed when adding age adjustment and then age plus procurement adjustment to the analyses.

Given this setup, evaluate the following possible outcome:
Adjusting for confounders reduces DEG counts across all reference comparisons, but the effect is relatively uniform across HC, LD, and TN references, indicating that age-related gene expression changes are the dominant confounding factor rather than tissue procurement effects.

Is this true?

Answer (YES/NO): NO